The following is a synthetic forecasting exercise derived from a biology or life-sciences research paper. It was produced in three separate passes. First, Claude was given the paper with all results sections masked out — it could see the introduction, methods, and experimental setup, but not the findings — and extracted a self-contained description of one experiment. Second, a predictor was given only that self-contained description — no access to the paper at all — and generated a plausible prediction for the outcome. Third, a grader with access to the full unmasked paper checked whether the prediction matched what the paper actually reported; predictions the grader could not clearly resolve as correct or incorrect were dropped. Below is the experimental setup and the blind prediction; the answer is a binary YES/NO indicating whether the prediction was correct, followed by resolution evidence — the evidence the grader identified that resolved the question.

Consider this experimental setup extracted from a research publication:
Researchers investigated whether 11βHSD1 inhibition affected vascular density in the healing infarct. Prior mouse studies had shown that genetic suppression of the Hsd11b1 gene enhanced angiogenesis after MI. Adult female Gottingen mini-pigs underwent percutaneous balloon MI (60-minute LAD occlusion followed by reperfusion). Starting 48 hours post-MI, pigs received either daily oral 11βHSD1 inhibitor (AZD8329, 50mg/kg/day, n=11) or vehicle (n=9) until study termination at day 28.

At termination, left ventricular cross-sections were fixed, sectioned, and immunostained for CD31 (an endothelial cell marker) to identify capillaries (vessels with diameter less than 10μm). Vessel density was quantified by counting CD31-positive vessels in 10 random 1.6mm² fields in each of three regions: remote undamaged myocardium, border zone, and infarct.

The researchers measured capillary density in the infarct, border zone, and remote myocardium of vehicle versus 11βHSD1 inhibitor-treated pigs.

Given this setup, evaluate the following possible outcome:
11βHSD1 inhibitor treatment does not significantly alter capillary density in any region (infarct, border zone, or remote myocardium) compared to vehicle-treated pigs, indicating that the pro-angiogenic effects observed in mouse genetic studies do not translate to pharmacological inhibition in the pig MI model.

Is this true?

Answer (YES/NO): YES